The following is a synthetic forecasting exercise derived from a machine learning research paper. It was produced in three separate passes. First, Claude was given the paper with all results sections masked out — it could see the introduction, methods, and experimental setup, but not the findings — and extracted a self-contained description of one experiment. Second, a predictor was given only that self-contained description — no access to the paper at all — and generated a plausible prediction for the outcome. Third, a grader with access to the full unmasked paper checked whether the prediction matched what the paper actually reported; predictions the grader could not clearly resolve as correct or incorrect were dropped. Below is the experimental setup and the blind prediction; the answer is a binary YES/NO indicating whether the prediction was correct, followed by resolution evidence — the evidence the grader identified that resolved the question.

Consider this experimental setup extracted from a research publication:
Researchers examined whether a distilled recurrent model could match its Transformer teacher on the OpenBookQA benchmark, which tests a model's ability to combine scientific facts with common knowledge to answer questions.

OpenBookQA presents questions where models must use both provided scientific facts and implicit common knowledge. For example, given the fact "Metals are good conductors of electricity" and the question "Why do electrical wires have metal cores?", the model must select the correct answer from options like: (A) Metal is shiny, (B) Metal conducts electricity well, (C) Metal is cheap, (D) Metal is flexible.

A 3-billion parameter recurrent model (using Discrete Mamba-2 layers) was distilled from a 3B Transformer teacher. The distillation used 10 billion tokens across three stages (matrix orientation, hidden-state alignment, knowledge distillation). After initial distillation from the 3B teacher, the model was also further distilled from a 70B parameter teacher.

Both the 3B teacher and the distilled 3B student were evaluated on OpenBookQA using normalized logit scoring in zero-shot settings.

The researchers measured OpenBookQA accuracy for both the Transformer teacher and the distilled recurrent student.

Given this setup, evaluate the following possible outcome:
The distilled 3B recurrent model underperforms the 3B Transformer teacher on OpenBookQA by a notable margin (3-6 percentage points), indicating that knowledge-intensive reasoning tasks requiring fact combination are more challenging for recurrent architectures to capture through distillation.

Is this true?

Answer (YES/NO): NO